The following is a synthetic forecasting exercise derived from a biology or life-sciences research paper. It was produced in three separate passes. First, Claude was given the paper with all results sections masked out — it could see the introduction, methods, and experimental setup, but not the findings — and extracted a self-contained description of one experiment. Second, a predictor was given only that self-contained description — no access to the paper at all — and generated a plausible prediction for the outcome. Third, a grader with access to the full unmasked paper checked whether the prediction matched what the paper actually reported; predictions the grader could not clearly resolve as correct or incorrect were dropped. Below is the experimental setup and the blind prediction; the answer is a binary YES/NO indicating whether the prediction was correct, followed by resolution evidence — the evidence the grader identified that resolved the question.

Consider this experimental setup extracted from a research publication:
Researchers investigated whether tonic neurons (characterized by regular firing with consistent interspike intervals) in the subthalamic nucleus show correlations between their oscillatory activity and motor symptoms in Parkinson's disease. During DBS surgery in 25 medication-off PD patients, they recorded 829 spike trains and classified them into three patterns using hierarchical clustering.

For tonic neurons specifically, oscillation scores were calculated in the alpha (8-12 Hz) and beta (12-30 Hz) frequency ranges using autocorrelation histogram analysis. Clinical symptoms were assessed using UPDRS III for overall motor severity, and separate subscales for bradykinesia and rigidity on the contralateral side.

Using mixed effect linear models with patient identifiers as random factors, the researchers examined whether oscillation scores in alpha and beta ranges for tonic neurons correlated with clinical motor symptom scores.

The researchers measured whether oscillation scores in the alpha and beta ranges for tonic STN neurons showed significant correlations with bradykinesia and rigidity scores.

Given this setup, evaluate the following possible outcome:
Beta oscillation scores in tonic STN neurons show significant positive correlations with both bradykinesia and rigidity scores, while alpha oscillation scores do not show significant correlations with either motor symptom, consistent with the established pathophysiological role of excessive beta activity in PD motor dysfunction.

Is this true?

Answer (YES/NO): NO